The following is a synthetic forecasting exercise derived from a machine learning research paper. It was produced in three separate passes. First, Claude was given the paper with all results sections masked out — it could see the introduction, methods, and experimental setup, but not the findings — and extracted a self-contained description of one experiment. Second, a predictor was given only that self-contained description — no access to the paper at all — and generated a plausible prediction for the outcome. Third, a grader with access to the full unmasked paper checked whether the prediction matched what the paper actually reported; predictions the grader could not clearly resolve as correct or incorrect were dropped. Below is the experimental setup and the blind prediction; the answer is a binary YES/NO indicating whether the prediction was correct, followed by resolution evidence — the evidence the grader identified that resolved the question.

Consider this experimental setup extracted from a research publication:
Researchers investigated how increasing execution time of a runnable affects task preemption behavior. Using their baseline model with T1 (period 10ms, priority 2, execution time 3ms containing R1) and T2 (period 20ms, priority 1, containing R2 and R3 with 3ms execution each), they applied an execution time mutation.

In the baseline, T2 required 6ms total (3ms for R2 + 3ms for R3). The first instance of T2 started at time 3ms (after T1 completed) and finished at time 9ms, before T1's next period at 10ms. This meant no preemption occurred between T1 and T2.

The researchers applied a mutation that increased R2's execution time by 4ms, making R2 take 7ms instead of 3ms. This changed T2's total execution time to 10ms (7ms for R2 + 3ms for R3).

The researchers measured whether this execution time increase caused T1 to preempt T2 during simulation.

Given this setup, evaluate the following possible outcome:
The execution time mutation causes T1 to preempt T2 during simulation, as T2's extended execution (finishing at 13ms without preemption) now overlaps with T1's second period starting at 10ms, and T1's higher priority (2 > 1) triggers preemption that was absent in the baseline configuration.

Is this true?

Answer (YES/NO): YES